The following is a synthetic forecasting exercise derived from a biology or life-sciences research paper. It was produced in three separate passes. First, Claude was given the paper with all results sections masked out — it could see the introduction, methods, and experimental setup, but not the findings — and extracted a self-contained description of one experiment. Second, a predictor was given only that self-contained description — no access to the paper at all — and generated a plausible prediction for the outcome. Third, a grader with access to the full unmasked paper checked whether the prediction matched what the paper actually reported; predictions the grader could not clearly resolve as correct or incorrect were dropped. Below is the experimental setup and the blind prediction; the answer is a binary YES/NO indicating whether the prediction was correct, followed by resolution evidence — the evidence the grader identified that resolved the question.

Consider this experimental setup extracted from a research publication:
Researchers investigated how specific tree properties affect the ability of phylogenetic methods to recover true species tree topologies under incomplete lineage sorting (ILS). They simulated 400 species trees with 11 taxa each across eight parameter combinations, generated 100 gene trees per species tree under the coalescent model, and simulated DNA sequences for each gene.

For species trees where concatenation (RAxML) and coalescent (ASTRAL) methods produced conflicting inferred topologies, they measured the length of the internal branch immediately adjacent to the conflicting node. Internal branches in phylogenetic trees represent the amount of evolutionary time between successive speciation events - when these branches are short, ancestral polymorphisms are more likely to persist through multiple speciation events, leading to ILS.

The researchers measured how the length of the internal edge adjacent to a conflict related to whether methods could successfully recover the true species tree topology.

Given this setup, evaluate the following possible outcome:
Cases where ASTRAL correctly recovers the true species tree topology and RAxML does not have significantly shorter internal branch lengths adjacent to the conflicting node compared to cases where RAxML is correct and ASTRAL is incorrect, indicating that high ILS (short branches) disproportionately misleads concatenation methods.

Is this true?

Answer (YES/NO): NO